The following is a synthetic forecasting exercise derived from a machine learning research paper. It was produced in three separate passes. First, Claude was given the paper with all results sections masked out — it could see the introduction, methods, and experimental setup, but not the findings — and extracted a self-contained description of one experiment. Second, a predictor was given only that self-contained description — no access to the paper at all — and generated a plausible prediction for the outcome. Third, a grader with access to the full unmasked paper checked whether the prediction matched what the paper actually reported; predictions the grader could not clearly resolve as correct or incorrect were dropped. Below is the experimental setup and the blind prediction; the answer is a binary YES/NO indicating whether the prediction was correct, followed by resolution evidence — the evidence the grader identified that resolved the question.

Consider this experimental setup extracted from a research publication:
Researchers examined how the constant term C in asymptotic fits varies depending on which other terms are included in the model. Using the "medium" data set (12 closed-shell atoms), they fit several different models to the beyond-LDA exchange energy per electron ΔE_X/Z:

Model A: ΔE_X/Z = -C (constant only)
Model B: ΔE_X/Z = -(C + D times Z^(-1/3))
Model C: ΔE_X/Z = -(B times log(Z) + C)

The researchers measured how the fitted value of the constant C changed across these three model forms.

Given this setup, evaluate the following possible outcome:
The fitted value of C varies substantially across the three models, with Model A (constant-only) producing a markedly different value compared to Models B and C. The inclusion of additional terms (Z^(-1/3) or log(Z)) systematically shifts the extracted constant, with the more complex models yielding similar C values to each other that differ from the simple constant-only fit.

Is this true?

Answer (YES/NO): NO